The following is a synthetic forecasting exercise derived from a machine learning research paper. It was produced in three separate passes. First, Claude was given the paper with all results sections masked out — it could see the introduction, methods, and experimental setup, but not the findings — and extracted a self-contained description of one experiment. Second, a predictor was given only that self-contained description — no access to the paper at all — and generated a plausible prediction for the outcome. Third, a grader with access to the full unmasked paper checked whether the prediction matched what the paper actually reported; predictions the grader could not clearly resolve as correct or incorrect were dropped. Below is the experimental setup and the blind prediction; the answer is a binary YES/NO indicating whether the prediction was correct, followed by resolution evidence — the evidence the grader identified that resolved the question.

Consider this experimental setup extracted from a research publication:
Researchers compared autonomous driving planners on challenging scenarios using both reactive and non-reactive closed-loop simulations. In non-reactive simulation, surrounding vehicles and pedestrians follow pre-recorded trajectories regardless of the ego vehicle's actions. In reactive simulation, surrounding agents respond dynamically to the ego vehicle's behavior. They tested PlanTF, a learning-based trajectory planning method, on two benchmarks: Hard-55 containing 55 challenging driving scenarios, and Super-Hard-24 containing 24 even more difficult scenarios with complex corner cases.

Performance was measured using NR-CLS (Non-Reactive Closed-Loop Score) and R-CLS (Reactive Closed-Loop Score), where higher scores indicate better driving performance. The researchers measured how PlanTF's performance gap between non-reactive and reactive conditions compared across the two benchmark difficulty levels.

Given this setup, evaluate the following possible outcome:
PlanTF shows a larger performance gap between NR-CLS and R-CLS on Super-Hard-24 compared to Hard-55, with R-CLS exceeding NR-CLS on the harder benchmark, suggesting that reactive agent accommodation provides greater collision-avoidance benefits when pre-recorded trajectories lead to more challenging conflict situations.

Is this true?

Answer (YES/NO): NO